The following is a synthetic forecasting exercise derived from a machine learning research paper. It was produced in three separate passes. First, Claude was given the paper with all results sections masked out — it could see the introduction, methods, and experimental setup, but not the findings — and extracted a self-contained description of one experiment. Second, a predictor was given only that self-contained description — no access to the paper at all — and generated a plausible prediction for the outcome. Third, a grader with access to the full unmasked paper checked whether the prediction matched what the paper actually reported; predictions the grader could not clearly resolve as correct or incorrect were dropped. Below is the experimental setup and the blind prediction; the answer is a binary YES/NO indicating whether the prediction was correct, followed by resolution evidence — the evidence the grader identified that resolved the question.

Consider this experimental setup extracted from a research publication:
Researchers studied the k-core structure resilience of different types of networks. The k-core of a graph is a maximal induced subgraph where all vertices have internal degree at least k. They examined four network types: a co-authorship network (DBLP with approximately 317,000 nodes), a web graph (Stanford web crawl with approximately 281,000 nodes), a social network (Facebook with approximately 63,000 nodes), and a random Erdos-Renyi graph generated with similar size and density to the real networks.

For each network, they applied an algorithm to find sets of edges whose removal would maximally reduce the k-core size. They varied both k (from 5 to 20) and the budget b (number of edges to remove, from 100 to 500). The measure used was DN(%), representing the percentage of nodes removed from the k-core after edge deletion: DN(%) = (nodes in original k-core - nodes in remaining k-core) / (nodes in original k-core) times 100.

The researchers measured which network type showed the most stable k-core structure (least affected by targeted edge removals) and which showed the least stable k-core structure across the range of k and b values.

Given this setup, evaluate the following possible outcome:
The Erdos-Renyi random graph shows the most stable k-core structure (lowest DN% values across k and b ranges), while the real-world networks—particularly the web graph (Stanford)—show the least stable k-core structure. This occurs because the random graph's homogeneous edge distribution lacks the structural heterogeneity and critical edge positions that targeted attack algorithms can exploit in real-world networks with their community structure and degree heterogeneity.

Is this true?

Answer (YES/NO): NO